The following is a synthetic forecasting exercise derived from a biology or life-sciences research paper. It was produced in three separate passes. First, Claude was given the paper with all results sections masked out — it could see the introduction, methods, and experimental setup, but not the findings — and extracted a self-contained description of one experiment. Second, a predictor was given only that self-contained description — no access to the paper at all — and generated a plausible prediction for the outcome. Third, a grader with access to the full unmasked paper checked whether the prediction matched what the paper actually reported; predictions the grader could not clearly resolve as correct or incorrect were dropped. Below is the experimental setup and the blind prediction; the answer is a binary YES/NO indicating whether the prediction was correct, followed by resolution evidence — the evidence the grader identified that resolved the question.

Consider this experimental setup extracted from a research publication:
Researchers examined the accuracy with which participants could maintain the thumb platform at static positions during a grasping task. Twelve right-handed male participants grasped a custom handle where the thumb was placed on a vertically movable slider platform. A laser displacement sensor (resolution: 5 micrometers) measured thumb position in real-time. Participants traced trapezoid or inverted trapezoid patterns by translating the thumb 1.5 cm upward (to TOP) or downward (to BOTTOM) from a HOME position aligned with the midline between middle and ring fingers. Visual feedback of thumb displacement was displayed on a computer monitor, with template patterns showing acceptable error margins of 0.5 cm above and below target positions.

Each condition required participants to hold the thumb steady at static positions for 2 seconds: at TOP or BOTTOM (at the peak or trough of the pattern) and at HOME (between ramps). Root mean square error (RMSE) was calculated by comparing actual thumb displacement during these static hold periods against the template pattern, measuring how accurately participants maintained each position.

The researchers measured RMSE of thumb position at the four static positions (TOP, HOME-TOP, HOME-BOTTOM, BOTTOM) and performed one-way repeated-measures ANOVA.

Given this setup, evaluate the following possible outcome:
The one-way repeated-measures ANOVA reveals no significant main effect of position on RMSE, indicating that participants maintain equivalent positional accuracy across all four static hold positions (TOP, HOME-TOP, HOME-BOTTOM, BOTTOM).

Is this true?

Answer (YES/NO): NO